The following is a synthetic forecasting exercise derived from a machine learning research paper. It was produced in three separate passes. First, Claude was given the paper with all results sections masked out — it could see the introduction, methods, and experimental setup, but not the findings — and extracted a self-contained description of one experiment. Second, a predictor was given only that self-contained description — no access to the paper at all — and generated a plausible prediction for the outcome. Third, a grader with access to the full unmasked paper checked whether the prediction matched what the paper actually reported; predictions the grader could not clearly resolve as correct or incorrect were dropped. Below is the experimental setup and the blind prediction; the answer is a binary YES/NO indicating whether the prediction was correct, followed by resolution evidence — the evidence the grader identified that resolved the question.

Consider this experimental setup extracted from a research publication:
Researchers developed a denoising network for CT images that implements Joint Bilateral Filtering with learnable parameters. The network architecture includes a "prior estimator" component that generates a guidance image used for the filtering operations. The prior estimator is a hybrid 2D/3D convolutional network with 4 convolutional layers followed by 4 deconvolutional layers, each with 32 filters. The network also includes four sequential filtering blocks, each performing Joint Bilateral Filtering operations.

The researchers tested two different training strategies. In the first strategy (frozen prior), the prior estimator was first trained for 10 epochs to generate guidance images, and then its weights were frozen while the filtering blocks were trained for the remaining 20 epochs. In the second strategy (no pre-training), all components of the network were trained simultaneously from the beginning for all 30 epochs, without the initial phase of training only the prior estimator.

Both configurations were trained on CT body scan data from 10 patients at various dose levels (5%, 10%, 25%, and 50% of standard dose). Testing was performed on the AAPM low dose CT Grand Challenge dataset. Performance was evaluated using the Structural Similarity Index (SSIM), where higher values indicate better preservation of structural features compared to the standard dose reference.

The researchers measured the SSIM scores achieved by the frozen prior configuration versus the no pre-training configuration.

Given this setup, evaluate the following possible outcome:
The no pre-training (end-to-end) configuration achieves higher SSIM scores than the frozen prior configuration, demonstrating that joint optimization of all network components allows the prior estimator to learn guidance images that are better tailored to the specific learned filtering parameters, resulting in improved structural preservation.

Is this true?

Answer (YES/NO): YES